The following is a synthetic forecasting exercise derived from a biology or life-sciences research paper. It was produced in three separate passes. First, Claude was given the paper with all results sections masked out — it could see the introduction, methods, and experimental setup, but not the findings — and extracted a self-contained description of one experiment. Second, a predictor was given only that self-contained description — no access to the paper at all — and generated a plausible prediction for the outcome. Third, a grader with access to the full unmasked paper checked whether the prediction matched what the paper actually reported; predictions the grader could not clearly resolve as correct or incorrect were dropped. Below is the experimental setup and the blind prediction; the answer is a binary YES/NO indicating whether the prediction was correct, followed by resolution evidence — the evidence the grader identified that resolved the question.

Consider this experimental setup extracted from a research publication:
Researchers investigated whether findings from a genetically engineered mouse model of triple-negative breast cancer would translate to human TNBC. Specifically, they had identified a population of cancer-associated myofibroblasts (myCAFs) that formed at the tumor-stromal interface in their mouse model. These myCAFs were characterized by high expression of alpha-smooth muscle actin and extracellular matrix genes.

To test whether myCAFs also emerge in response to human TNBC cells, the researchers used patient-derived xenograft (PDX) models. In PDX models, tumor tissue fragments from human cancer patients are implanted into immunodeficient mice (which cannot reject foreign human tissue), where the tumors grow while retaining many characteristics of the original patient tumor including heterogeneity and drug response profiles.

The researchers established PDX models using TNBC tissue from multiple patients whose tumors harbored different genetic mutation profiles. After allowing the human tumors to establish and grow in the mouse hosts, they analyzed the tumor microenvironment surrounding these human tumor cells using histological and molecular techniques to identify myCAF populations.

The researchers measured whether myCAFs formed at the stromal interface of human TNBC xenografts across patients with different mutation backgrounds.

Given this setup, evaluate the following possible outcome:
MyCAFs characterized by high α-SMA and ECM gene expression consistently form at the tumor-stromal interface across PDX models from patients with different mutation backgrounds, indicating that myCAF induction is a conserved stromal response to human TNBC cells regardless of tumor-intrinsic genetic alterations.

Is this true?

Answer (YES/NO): YES